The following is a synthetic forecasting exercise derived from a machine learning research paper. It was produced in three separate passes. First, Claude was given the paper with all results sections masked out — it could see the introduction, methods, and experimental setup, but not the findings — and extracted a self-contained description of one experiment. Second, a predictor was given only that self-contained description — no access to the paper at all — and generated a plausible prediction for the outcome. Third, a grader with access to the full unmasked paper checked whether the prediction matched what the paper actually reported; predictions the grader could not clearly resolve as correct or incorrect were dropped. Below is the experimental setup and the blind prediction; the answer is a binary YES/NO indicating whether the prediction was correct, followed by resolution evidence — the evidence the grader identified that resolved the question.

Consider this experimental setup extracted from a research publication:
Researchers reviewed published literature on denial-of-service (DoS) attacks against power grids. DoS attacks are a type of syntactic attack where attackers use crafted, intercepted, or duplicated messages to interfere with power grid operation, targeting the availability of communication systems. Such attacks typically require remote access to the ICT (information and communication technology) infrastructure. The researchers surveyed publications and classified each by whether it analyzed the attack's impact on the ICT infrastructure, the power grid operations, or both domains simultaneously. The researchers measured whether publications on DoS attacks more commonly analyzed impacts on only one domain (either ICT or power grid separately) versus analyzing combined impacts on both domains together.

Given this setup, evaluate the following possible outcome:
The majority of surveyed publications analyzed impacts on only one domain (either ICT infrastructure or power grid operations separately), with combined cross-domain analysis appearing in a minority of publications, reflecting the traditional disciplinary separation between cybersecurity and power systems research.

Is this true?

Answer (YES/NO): YES